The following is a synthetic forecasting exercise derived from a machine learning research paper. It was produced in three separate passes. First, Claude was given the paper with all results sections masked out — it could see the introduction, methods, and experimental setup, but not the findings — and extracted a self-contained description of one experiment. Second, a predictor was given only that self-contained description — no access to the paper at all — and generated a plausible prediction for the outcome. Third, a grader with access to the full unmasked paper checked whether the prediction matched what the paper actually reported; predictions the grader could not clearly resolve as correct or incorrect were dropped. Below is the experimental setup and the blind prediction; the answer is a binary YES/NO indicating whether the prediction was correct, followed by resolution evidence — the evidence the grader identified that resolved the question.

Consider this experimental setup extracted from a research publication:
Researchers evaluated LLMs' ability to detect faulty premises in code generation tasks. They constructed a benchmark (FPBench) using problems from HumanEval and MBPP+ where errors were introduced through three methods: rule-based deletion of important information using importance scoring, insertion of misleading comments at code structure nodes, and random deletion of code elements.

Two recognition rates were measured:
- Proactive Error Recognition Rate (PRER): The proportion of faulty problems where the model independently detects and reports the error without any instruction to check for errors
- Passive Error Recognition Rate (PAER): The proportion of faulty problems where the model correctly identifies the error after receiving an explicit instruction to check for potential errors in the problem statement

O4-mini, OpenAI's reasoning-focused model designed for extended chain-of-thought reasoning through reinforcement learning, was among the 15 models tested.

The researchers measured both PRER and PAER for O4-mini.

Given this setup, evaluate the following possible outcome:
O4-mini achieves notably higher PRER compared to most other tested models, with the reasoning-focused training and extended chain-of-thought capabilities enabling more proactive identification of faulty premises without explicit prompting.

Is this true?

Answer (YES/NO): NO